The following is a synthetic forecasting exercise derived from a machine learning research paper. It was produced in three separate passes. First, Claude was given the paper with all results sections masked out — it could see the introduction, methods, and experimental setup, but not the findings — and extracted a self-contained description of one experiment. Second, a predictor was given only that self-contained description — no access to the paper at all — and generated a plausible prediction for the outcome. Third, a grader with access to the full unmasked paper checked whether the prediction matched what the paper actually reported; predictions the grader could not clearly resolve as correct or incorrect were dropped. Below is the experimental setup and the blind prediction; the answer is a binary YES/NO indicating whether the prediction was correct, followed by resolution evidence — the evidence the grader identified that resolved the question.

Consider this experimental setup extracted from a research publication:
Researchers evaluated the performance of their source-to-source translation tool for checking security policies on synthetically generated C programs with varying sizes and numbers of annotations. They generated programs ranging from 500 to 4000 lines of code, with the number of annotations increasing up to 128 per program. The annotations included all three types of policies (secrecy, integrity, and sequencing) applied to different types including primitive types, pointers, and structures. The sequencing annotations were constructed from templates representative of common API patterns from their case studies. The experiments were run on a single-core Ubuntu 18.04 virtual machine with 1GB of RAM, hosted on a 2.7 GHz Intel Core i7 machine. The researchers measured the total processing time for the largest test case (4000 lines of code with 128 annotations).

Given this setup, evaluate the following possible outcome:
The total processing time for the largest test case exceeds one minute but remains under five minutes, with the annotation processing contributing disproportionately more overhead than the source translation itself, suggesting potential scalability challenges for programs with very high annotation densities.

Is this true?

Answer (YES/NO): NO